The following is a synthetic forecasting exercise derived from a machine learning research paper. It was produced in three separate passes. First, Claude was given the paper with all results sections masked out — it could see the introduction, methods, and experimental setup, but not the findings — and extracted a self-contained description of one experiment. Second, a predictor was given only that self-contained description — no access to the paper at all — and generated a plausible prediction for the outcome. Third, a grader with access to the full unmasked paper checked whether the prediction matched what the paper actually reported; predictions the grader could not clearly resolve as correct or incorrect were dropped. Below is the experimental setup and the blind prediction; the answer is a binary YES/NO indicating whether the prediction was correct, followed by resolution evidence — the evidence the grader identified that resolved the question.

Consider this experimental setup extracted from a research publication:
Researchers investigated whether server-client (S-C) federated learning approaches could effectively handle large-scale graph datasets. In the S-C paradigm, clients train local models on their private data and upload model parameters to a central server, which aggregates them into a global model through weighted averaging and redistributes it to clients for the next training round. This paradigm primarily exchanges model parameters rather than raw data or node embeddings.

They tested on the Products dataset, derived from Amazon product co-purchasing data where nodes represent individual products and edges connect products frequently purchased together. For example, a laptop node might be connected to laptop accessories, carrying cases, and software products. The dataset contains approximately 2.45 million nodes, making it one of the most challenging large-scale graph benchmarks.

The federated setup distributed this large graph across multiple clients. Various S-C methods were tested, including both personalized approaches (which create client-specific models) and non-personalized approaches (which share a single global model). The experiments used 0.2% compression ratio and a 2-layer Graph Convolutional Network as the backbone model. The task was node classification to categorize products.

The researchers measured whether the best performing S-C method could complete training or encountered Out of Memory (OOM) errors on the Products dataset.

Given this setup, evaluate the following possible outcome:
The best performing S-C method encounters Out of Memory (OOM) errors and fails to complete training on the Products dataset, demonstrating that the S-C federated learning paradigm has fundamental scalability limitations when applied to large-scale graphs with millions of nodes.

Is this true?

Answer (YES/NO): YES